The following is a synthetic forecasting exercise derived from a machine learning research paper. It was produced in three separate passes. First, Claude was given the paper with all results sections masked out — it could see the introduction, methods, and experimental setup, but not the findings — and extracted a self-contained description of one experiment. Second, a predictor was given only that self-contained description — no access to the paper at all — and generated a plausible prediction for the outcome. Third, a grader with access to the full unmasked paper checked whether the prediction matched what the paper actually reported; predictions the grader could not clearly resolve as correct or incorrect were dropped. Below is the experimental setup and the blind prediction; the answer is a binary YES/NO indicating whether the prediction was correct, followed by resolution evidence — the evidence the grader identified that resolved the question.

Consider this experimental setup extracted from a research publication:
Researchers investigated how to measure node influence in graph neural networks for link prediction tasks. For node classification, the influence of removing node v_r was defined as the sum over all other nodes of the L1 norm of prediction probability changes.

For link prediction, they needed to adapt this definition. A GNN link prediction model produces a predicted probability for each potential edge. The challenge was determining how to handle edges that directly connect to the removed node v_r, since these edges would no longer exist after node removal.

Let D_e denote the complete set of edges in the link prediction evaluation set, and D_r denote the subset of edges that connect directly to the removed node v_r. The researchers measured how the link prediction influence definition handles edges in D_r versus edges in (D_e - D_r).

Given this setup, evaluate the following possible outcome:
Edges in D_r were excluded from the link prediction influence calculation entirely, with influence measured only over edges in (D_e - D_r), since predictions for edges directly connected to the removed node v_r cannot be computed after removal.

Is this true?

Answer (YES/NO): YES